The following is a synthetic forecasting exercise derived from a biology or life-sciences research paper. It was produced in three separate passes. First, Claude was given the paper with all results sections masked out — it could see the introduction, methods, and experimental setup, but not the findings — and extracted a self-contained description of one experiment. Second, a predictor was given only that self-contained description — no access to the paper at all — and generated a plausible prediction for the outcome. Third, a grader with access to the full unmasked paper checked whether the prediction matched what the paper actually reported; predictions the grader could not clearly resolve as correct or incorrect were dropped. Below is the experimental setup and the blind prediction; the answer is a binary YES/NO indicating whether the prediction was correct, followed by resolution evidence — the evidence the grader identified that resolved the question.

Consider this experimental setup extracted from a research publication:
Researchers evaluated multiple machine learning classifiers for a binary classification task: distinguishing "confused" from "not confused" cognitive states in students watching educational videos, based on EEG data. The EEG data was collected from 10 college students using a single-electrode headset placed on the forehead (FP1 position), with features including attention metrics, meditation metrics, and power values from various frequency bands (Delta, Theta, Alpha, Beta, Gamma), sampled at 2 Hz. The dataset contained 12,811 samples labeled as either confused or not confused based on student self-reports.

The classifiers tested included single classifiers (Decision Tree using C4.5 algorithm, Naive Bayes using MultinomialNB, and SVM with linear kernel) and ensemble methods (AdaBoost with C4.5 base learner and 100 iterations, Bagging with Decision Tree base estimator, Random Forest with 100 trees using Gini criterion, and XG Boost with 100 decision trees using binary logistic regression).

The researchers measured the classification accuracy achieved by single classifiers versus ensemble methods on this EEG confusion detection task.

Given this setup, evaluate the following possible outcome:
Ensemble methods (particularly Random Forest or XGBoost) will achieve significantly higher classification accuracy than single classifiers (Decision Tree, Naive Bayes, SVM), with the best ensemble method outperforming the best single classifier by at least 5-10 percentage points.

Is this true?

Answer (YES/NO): YES